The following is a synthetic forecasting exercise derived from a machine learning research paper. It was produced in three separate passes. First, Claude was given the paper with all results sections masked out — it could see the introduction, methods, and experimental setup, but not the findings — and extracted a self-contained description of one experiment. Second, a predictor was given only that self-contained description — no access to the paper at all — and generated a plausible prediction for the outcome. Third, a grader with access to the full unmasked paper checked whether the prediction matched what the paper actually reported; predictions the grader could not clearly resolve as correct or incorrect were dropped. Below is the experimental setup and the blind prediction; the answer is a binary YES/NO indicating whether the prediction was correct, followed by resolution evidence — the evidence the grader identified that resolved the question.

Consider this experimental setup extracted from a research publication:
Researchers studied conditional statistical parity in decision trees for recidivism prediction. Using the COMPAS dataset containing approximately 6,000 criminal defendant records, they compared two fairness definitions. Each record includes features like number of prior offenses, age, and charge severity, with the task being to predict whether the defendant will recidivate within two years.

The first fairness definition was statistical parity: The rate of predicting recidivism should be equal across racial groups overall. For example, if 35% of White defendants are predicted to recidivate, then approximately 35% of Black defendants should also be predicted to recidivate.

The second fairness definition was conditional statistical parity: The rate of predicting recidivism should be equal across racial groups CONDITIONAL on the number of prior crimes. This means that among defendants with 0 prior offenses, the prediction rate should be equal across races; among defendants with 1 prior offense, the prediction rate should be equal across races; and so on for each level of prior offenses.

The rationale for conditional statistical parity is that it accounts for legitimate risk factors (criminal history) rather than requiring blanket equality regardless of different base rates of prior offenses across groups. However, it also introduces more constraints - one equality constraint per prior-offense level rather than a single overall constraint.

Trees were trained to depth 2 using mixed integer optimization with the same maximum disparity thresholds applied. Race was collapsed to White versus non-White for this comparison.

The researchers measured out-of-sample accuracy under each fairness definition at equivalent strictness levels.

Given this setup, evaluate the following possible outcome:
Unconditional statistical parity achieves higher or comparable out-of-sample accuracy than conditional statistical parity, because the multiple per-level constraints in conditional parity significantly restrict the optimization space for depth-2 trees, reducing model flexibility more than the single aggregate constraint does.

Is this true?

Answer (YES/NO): NO